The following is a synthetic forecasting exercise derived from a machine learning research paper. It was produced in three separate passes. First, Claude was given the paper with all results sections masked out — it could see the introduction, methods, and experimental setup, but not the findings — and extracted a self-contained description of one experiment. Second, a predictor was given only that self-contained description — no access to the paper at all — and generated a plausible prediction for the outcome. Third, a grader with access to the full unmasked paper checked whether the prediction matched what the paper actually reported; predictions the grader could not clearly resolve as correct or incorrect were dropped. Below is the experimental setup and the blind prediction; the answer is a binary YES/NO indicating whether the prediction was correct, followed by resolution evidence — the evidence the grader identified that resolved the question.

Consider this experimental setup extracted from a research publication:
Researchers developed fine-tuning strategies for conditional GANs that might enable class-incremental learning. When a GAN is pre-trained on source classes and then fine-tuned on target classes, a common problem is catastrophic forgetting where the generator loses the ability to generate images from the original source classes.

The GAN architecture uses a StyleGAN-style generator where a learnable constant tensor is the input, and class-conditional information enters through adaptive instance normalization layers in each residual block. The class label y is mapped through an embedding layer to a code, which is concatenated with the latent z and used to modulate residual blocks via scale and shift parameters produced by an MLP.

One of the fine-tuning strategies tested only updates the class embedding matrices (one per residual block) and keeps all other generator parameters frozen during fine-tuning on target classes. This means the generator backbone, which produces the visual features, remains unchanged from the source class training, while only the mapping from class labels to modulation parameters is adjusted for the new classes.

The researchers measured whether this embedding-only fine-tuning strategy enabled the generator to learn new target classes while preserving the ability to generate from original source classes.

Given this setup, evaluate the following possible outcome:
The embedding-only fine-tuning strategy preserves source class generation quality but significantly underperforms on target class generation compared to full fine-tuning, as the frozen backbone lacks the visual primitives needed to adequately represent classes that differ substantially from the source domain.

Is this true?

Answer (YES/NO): NO